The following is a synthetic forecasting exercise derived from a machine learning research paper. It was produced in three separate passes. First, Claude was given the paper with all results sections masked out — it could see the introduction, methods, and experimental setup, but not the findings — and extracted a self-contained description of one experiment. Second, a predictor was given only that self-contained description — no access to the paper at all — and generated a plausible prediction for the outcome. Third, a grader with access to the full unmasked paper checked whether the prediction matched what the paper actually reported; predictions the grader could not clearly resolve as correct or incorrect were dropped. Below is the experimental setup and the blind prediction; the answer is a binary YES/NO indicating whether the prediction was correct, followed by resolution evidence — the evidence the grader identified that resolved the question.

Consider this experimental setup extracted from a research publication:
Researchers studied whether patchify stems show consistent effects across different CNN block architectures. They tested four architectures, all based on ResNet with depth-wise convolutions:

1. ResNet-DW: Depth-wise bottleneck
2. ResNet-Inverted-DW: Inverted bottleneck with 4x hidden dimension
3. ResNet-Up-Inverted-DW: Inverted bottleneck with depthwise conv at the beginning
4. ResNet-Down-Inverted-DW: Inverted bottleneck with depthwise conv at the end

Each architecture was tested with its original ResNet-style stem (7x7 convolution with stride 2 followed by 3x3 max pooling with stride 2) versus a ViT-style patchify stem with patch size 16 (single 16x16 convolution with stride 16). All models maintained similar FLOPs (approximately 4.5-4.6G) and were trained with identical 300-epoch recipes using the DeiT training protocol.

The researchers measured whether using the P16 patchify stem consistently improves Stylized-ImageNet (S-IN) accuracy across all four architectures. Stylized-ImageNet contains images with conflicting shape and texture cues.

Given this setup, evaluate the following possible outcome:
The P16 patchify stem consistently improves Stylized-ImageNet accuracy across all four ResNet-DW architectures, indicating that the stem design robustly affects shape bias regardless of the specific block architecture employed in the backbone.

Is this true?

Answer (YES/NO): YES